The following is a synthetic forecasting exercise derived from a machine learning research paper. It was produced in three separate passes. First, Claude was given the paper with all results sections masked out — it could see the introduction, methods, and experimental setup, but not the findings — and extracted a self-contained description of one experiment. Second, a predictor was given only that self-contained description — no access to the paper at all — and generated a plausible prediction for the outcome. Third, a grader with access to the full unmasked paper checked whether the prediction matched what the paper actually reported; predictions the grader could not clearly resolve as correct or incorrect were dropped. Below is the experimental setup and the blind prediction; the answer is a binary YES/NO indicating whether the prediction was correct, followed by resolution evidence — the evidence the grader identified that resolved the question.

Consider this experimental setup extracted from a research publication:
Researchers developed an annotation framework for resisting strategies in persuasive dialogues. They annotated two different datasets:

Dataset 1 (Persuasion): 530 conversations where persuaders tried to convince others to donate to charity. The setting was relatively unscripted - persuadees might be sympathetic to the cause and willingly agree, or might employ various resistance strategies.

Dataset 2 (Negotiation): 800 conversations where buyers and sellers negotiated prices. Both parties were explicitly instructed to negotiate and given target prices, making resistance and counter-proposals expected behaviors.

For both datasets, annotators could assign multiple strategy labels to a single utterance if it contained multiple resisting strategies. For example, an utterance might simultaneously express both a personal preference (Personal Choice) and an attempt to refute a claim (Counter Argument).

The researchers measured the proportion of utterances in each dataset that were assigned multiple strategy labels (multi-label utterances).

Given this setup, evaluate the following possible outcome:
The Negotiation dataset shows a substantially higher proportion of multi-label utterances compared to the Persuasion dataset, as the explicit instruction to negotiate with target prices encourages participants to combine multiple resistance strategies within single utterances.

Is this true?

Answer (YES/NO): YES